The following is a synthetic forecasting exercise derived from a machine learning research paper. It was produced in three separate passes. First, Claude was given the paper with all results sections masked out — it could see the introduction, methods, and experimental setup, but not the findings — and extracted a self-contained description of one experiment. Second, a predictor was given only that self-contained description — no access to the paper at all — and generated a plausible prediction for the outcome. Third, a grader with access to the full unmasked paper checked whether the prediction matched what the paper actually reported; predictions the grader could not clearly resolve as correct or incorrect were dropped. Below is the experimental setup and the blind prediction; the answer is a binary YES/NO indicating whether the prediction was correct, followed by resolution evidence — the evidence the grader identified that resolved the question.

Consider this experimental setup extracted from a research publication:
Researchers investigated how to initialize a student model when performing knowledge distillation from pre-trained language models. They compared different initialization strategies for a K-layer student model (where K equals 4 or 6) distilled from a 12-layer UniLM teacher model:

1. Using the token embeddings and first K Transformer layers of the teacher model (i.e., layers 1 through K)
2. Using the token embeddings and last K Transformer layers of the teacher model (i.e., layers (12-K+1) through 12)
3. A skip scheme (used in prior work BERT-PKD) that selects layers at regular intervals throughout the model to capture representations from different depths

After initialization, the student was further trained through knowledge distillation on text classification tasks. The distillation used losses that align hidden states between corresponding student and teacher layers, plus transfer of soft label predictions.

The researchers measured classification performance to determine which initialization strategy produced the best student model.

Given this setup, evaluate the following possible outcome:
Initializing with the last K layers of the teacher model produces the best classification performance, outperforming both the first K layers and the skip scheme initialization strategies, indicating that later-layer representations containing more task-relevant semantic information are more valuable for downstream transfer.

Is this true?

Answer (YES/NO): NO